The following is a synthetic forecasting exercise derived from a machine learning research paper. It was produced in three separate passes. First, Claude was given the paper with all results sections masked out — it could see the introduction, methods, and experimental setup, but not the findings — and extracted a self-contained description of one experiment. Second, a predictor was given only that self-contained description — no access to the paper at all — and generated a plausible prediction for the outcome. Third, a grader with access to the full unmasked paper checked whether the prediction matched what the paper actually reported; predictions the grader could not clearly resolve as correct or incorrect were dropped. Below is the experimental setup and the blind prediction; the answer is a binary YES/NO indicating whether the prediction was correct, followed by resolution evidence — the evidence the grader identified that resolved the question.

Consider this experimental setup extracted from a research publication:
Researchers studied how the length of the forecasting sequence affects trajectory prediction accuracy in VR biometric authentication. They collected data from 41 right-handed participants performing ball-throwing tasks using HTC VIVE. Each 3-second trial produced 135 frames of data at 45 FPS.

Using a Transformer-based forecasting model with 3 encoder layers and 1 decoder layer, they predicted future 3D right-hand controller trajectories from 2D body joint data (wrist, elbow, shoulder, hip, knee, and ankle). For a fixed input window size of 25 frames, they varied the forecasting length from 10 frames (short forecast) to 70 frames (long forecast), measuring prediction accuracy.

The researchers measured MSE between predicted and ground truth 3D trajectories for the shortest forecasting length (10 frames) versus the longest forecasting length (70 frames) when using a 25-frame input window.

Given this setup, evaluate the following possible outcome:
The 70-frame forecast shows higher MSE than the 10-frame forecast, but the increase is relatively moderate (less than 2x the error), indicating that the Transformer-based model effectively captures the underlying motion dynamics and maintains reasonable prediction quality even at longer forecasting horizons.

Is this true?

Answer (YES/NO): YES